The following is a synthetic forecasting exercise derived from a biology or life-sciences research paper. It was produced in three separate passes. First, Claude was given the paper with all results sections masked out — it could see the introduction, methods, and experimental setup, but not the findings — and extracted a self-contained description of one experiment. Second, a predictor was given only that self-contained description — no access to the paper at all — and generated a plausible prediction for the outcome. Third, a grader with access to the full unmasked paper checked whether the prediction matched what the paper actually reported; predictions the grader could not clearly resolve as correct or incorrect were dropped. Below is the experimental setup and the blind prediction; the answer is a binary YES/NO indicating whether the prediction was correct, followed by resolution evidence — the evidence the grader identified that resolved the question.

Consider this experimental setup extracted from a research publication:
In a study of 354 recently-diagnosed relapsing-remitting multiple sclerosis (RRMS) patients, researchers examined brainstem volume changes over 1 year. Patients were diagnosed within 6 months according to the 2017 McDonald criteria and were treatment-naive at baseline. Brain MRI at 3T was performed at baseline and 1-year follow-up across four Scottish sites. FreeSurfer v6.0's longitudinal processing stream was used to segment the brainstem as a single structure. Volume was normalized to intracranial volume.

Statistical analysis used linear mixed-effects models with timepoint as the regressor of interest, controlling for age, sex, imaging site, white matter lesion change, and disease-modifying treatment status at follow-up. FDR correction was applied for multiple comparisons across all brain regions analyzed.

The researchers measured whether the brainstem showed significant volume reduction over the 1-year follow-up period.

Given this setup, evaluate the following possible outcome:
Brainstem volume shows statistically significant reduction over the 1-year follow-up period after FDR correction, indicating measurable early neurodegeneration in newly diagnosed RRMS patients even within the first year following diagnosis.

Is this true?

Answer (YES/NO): YES